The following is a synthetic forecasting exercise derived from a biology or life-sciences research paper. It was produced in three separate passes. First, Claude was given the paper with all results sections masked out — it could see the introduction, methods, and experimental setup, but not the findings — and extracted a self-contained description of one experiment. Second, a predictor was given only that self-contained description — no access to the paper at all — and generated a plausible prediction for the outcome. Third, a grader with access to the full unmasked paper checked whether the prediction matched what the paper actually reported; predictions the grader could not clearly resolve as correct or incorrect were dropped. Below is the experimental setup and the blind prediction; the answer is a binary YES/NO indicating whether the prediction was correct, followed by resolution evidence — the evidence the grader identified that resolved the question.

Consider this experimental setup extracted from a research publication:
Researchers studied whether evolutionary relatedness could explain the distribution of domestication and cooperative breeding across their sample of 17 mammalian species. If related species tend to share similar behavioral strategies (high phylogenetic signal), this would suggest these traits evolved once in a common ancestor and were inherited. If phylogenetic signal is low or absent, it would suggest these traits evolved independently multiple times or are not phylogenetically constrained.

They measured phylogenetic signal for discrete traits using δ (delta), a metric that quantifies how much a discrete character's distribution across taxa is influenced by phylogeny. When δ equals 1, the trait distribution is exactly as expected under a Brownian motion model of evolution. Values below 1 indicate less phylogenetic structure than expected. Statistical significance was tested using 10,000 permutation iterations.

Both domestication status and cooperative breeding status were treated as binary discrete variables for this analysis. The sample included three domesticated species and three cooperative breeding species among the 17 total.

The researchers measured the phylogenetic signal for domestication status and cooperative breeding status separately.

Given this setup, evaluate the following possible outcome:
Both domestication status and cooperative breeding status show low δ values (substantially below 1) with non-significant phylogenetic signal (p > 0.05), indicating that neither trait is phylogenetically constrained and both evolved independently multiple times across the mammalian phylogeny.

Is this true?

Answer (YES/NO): YES